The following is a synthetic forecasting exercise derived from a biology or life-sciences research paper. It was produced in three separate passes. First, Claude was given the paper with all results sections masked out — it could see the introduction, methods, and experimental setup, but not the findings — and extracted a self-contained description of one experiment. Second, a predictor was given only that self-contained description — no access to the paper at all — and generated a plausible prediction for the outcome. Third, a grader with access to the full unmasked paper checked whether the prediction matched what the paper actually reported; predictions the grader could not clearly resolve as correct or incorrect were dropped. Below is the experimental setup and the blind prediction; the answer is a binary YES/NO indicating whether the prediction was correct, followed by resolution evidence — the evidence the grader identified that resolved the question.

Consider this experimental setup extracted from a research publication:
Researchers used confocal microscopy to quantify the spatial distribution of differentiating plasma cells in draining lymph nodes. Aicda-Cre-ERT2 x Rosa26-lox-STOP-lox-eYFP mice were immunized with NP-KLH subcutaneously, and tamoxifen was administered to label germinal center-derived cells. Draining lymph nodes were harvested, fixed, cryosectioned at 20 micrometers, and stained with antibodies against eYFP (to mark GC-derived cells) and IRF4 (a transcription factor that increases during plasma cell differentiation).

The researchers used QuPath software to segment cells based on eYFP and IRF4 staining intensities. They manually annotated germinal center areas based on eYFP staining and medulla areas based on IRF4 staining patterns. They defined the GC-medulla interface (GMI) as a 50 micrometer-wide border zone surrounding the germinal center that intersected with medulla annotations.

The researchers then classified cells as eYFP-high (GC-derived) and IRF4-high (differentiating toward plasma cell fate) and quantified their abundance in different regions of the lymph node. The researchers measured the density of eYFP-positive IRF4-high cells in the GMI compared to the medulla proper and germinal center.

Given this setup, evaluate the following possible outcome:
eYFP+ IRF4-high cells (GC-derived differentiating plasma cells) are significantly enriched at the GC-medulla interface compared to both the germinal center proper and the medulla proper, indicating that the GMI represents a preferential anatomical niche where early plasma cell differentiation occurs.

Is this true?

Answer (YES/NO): NO